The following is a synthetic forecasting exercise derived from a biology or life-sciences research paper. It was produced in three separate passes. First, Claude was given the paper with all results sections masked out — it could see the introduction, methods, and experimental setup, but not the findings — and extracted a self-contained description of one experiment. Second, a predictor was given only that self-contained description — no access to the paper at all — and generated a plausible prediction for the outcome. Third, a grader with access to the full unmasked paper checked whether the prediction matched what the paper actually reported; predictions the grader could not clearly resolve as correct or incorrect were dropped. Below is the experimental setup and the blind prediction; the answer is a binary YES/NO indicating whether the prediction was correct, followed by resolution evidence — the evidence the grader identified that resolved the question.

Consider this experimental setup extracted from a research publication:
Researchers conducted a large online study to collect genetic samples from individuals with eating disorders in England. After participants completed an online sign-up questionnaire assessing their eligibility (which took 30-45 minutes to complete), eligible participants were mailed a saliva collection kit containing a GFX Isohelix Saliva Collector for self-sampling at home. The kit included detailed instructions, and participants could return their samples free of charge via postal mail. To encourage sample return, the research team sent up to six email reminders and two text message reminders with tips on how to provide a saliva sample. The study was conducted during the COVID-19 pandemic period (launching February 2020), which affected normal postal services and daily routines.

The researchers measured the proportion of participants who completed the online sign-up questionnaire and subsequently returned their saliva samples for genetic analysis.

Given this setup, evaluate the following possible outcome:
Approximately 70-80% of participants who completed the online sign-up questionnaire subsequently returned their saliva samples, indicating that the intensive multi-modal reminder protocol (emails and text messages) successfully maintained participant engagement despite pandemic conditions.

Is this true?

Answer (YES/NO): NO